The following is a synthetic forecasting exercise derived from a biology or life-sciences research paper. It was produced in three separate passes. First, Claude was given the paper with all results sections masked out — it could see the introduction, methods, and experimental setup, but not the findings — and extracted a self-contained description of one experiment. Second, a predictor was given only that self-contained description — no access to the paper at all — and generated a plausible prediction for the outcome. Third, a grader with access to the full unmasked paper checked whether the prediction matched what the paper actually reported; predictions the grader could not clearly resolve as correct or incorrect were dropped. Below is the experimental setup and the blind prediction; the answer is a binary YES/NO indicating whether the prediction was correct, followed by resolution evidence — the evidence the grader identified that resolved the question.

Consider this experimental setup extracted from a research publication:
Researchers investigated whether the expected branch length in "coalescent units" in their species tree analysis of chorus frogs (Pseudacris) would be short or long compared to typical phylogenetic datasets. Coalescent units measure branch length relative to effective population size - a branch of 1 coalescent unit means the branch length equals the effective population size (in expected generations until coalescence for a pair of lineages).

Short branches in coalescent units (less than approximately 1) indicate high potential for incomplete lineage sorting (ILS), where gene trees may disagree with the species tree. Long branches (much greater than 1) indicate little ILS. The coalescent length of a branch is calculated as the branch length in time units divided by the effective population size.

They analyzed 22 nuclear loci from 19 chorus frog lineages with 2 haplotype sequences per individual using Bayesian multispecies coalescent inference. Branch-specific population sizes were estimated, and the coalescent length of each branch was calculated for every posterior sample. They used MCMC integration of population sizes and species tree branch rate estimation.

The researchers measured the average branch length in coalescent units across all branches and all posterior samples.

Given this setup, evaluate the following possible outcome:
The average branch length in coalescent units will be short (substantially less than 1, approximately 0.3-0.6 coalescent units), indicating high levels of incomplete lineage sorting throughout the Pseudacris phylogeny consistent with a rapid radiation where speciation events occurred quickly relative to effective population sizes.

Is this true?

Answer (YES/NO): NO